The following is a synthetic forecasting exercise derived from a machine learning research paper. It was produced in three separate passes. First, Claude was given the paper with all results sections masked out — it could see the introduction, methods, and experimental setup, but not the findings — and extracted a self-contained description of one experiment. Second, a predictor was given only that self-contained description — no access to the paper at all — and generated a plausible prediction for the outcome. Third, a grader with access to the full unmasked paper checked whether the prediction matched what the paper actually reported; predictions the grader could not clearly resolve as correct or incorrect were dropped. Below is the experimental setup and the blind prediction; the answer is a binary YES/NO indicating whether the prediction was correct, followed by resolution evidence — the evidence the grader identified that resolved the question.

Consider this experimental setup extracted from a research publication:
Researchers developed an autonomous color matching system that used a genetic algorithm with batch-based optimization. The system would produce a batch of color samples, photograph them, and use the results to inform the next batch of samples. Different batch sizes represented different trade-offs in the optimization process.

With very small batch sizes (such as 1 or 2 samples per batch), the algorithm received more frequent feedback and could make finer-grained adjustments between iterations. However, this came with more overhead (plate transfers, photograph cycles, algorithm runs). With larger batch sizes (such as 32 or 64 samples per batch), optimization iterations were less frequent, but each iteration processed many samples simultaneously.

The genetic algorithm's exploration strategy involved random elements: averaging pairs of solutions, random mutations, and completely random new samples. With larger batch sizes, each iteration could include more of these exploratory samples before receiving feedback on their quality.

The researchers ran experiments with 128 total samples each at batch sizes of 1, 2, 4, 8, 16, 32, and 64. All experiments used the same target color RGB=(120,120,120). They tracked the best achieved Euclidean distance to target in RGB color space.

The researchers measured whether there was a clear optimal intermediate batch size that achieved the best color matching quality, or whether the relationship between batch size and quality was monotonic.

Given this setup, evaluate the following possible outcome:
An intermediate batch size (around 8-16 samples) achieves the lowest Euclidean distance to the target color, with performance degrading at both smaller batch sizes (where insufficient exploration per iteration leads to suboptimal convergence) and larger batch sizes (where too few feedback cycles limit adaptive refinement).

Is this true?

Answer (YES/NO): NO